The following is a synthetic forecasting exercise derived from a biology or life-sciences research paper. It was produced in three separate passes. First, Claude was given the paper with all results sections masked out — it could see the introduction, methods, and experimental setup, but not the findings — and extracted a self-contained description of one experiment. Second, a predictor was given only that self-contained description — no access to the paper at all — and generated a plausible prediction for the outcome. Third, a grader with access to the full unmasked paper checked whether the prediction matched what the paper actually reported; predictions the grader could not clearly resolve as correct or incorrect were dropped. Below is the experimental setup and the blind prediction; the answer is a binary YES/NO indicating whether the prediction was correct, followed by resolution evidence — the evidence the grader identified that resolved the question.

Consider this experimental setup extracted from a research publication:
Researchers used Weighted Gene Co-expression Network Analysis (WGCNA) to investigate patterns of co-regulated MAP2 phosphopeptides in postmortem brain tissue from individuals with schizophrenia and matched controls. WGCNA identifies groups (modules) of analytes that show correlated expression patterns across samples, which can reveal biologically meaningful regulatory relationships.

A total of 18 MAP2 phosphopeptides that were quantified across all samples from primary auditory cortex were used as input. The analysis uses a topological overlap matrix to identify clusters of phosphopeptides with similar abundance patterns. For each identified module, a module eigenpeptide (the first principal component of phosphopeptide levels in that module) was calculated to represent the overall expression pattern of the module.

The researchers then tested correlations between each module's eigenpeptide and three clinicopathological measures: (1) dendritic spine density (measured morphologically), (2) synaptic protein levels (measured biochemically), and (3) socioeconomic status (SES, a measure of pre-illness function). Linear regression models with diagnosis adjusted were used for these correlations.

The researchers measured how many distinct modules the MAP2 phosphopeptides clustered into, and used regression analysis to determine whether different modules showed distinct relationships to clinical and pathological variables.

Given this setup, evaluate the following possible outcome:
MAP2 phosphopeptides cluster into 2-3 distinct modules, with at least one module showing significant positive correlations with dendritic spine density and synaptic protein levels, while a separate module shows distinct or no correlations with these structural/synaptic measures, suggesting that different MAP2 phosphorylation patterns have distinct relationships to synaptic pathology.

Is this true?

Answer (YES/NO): NO